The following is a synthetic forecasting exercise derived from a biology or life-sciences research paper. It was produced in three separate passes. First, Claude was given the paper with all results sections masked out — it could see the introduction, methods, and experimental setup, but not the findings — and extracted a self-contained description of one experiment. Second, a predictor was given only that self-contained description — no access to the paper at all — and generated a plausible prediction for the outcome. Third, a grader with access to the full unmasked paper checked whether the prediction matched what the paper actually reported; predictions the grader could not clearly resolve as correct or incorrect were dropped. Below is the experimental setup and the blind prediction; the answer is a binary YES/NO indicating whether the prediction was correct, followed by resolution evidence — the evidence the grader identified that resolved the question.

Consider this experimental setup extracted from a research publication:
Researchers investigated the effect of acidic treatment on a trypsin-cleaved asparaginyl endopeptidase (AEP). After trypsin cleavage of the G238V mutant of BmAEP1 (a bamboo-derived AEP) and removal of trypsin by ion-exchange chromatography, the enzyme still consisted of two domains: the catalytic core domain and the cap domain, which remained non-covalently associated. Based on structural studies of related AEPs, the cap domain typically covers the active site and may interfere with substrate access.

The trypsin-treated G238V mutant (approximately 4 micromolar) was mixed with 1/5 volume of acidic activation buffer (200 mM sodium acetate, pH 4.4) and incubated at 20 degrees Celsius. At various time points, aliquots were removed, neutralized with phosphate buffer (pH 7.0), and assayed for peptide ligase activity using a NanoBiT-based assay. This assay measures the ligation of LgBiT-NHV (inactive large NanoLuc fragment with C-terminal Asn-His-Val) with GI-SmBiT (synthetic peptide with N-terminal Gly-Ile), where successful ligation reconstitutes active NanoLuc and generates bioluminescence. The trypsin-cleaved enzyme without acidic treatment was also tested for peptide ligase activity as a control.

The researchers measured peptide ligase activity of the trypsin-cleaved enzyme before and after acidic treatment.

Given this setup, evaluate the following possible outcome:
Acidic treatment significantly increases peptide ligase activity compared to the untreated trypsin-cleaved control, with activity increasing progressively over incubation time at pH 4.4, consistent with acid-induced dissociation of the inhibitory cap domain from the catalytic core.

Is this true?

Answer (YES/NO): YES